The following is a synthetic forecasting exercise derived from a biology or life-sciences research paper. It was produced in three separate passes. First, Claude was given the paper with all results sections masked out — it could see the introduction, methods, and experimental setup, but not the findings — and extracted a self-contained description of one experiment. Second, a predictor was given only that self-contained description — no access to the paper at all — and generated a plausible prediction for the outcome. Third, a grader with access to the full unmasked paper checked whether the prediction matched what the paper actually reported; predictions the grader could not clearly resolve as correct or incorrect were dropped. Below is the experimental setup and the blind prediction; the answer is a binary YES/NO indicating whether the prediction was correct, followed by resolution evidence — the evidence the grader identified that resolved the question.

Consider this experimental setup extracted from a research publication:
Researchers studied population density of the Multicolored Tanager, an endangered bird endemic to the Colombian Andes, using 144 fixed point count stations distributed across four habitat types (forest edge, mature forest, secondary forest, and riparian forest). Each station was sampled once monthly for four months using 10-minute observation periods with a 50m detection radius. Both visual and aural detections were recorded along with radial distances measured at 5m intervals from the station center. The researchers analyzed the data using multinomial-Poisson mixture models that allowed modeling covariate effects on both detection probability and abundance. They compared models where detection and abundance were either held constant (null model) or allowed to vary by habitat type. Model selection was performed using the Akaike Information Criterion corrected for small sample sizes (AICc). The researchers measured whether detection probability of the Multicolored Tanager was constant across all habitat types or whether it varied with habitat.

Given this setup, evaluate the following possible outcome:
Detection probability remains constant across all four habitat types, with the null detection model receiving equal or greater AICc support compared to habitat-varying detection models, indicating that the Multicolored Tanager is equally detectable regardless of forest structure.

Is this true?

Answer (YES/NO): NO